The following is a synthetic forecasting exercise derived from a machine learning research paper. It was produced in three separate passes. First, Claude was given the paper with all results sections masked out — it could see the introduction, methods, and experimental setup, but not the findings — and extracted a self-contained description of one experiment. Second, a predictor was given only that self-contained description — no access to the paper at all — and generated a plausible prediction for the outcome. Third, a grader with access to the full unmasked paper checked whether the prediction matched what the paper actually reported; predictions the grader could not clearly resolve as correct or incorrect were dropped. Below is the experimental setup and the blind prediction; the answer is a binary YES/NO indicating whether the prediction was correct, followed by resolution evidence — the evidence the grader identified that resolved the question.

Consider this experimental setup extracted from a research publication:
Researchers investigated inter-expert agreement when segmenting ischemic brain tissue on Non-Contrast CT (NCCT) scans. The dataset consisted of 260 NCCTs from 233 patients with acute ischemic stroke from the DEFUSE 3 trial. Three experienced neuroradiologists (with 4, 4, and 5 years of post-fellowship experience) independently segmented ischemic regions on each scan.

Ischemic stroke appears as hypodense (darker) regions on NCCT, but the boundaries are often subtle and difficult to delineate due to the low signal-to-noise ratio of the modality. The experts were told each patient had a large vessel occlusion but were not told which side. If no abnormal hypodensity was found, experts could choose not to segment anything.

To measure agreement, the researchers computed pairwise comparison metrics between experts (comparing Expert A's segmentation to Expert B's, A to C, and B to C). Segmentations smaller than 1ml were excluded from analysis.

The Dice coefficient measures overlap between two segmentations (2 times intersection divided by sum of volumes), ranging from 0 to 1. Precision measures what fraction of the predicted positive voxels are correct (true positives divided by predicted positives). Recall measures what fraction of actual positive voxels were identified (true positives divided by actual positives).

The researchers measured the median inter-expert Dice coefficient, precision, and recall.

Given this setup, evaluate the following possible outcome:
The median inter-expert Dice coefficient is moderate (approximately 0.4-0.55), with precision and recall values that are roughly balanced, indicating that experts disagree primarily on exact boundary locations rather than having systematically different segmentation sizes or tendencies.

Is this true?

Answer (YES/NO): NO